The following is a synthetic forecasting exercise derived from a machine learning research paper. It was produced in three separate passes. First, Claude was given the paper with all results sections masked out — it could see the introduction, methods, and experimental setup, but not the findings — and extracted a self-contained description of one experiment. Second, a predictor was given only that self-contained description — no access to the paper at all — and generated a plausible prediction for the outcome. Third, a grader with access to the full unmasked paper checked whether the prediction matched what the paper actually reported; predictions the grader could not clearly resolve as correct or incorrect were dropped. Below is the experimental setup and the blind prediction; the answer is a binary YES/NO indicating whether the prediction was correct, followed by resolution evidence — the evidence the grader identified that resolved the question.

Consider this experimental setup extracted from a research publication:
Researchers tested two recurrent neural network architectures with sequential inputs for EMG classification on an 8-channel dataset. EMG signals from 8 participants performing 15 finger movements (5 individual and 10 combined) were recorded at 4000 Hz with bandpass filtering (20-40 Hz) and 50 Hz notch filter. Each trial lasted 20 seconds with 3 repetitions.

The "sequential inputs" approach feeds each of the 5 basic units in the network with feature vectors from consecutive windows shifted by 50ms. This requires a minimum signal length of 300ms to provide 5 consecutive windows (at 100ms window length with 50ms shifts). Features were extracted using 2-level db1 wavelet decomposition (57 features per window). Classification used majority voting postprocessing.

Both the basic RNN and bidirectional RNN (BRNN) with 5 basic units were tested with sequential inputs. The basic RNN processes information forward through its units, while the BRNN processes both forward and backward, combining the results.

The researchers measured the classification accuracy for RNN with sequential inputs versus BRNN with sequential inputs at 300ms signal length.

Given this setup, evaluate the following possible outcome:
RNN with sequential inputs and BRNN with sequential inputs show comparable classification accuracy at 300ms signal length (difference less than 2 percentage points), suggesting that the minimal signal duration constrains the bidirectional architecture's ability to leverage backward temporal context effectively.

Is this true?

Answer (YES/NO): YES